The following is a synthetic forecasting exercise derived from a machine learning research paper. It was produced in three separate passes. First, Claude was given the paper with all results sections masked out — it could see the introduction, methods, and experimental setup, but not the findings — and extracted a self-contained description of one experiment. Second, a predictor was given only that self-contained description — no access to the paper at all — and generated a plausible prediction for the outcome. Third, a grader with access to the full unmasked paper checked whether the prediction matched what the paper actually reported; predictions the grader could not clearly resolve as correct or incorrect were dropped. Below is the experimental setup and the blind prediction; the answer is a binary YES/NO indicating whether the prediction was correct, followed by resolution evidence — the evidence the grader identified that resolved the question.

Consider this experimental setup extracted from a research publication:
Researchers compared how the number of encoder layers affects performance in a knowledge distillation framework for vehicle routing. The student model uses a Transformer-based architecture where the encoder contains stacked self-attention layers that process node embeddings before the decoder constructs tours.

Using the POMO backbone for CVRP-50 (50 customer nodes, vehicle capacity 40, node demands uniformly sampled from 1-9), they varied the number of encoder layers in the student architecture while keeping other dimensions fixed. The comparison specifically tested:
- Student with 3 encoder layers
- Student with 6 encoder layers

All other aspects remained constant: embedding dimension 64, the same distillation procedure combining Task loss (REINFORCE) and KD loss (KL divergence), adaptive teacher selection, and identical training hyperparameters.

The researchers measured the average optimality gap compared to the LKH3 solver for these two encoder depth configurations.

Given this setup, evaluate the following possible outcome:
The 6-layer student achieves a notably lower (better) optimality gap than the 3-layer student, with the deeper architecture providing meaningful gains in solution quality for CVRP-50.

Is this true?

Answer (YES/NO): YES